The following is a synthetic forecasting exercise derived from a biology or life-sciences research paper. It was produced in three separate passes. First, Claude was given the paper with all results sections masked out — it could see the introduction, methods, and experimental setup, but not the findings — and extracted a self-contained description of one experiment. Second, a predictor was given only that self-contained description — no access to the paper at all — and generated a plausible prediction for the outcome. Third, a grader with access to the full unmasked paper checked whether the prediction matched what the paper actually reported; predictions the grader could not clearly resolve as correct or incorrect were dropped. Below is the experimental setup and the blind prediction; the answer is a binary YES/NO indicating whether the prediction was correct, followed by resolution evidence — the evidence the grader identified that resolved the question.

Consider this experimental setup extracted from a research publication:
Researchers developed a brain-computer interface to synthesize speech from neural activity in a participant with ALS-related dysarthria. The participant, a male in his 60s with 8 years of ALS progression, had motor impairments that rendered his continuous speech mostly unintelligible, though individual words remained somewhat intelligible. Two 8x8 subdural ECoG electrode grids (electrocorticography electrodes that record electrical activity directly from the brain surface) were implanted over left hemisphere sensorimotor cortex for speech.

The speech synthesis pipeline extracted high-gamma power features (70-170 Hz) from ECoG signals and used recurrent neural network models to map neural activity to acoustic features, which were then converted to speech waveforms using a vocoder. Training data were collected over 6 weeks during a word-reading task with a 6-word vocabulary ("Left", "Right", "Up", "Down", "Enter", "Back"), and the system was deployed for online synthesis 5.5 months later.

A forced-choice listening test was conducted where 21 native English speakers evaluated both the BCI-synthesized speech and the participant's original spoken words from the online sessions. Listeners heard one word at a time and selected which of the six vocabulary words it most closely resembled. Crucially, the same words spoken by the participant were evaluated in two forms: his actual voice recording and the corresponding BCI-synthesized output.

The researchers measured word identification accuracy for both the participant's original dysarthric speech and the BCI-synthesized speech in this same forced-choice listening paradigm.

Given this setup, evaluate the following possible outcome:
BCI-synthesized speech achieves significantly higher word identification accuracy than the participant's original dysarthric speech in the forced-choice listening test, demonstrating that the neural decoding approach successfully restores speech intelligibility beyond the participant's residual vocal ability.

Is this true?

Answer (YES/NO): NO